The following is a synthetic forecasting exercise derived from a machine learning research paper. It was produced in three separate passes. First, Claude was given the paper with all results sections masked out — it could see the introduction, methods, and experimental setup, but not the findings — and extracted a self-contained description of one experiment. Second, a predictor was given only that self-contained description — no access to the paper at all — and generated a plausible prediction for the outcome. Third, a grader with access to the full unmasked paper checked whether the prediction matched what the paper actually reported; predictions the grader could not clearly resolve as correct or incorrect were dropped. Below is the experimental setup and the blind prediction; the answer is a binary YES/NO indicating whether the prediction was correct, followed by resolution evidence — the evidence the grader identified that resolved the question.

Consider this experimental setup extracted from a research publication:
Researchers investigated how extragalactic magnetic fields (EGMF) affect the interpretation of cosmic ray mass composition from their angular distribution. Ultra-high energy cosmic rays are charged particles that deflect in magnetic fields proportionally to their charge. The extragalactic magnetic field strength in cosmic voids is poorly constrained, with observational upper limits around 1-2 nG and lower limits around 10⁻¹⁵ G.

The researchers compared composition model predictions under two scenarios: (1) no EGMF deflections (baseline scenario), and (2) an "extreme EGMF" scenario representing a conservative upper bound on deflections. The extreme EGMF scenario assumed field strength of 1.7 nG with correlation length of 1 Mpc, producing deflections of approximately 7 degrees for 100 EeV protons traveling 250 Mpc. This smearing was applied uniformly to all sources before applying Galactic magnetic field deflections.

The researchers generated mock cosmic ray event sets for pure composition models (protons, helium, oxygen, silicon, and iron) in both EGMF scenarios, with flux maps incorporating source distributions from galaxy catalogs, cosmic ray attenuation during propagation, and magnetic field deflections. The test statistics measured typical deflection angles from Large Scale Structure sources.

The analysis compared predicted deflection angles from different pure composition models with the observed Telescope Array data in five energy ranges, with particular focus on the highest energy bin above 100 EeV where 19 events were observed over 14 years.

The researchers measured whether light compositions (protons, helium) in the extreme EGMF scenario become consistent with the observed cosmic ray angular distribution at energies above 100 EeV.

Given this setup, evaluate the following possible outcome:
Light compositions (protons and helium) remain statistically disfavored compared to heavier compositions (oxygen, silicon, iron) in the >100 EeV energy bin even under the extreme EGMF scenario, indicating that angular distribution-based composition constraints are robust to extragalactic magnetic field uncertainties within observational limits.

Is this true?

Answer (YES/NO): YES